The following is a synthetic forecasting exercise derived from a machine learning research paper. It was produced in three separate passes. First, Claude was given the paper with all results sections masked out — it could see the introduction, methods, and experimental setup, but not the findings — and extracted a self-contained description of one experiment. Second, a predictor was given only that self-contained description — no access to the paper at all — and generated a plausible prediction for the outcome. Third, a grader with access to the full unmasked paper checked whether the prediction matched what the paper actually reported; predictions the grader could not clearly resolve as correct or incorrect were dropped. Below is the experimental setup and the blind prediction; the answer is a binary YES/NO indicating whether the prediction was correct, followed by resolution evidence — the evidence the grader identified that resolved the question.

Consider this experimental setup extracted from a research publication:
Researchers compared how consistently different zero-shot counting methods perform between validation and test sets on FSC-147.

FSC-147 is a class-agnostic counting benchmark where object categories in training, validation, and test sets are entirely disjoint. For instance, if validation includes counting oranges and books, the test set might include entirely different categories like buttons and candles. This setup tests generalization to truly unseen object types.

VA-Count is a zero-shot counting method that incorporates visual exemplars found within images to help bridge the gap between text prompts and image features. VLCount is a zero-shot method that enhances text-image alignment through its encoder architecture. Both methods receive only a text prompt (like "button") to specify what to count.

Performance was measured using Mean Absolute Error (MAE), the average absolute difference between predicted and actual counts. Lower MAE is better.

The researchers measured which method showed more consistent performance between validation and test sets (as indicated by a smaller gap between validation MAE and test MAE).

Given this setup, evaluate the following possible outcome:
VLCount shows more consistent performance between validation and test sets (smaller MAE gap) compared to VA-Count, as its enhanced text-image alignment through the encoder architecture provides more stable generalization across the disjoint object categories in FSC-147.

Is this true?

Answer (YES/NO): NO